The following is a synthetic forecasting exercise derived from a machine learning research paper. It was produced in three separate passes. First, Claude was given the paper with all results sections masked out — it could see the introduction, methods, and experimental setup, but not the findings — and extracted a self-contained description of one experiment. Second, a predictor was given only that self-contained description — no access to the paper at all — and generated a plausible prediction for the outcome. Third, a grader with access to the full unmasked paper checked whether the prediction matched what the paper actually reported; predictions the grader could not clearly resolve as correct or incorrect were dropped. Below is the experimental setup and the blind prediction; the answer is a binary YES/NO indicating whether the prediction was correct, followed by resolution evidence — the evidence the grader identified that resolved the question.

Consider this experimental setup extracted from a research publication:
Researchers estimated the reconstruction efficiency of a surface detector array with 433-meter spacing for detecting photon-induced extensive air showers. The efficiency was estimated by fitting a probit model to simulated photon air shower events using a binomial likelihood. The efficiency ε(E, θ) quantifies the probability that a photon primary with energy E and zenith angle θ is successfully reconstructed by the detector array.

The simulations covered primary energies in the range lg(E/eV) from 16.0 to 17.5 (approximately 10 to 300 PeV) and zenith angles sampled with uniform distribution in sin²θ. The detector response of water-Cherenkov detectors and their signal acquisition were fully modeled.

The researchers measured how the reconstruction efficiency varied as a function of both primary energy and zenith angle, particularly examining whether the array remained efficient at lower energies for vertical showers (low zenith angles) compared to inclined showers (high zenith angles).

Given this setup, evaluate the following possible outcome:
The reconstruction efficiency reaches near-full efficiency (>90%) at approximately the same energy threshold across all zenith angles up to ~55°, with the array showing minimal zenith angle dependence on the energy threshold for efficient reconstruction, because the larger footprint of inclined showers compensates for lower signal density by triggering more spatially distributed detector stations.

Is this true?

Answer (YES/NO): NO